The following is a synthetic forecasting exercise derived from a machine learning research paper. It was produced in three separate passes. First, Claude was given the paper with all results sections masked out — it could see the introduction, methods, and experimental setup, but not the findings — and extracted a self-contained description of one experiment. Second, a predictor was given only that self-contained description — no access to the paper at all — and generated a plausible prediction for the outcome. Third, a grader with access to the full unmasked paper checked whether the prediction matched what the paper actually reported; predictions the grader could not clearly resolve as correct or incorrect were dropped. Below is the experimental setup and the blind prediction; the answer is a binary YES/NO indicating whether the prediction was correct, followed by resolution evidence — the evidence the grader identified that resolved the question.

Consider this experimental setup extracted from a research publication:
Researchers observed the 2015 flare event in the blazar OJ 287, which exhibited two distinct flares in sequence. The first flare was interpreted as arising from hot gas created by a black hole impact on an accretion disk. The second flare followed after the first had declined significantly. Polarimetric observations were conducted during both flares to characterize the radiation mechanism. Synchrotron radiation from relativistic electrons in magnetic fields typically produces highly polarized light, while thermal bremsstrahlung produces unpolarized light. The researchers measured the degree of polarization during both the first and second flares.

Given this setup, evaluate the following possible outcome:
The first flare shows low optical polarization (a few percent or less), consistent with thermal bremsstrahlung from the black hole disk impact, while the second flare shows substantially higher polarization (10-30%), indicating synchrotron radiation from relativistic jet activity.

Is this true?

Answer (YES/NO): NO